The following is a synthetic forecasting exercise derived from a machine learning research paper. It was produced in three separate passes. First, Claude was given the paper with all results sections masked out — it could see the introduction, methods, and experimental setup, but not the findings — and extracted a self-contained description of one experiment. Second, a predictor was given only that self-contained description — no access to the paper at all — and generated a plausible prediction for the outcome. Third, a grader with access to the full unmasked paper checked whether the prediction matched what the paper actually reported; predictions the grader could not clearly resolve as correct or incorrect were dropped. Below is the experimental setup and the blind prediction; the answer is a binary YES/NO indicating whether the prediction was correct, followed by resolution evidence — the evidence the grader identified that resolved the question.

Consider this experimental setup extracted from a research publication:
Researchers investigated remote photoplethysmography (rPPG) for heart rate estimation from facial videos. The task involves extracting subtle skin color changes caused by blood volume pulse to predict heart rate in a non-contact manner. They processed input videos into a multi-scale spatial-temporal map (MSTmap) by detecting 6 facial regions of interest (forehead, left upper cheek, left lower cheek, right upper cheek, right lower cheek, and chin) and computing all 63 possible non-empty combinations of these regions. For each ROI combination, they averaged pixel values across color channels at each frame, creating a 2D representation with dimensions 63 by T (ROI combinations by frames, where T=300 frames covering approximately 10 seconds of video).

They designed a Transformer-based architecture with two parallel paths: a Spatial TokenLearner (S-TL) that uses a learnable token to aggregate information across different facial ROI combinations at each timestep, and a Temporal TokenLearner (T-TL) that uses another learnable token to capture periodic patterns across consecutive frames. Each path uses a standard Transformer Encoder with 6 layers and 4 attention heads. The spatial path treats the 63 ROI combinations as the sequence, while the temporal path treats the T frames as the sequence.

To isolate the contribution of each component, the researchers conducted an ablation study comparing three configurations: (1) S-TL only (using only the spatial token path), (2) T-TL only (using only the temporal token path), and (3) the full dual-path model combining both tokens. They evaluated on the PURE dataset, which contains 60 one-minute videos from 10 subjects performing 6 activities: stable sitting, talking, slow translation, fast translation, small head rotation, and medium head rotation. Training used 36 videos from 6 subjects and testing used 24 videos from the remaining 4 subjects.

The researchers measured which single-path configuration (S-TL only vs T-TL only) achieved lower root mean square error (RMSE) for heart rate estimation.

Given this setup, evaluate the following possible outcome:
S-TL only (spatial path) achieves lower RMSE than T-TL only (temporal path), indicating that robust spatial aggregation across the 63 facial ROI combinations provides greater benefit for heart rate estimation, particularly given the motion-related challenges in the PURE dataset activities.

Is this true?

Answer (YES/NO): NO